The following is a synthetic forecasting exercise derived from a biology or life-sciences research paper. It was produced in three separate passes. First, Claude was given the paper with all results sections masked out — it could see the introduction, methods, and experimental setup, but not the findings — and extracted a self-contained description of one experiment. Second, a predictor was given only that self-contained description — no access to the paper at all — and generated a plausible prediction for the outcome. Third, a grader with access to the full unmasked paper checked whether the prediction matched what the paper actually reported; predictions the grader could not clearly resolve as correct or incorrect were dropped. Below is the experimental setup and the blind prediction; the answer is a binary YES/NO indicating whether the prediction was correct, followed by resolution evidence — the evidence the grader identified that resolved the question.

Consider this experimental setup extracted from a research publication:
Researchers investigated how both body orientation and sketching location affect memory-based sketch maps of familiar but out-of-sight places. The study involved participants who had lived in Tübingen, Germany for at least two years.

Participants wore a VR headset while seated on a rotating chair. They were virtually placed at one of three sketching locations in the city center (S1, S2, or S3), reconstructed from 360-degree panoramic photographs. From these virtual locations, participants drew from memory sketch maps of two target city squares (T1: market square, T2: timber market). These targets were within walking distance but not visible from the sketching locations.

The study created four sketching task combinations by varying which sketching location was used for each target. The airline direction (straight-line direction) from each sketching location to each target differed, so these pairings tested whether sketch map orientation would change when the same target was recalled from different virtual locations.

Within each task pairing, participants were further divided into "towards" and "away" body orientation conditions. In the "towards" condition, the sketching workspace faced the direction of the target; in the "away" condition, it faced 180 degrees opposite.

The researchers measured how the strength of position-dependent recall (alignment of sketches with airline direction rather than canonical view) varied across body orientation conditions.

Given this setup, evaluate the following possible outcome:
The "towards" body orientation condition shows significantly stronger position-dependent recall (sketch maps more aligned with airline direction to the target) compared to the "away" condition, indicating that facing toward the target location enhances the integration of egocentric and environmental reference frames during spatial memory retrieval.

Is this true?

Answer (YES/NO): YES